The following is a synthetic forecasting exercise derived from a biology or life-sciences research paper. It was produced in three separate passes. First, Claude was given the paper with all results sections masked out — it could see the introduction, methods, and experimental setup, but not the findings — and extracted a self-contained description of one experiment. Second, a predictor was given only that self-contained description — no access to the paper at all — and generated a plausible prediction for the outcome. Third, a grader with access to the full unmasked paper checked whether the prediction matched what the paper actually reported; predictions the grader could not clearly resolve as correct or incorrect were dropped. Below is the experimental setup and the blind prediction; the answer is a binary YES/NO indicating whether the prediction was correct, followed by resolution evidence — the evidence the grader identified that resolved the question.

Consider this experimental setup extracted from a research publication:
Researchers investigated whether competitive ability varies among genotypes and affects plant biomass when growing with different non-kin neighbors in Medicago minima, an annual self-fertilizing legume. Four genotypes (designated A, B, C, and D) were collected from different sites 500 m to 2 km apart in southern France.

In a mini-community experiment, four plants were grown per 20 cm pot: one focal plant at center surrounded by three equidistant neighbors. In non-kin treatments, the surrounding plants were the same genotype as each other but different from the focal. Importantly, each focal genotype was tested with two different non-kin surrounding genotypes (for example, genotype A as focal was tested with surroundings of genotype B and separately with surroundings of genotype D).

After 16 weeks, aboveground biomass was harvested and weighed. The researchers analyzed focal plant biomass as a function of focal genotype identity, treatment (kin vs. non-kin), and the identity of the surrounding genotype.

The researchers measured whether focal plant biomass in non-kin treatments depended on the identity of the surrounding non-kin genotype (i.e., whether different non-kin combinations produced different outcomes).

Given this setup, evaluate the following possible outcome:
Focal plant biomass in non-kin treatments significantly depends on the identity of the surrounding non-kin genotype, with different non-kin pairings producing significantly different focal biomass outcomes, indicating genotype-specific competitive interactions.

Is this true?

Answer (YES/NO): YES